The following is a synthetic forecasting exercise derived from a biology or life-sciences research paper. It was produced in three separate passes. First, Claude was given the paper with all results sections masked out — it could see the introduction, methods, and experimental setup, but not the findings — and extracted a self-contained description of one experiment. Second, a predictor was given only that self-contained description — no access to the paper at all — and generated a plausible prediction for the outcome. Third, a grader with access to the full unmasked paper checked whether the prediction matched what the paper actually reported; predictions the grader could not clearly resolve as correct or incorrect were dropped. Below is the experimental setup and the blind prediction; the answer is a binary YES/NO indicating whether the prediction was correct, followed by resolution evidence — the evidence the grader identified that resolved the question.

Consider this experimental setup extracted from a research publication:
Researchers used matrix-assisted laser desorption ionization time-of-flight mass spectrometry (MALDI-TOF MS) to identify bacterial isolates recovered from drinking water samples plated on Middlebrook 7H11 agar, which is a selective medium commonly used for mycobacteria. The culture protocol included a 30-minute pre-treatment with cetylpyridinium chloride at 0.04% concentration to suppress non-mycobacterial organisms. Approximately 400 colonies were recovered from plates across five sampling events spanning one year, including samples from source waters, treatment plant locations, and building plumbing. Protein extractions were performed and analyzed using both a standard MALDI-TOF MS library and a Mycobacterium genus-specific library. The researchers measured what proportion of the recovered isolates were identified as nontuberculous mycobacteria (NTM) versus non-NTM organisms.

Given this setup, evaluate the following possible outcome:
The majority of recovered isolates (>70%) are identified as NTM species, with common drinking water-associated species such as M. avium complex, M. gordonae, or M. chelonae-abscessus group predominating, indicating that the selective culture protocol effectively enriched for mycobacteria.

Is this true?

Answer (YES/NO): NO